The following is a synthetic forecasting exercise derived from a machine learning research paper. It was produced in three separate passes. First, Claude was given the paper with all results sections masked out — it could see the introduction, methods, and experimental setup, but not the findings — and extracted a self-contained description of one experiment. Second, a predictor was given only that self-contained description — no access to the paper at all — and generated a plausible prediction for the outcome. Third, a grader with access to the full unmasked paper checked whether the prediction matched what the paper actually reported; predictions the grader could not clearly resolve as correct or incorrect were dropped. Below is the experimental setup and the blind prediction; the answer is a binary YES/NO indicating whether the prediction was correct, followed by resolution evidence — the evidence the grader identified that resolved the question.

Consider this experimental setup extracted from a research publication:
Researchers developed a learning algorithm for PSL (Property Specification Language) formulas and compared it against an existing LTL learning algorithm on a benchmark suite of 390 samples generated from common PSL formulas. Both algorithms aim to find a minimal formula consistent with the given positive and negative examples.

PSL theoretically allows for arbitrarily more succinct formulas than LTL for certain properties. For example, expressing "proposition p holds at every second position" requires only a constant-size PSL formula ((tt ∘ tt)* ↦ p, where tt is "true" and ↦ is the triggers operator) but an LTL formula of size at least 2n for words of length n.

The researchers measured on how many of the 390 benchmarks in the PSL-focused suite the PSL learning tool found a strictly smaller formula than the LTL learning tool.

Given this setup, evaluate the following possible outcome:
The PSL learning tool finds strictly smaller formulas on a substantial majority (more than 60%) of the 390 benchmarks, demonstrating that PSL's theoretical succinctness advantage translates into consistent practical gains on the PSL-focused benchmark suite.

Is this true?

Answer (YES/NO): NO